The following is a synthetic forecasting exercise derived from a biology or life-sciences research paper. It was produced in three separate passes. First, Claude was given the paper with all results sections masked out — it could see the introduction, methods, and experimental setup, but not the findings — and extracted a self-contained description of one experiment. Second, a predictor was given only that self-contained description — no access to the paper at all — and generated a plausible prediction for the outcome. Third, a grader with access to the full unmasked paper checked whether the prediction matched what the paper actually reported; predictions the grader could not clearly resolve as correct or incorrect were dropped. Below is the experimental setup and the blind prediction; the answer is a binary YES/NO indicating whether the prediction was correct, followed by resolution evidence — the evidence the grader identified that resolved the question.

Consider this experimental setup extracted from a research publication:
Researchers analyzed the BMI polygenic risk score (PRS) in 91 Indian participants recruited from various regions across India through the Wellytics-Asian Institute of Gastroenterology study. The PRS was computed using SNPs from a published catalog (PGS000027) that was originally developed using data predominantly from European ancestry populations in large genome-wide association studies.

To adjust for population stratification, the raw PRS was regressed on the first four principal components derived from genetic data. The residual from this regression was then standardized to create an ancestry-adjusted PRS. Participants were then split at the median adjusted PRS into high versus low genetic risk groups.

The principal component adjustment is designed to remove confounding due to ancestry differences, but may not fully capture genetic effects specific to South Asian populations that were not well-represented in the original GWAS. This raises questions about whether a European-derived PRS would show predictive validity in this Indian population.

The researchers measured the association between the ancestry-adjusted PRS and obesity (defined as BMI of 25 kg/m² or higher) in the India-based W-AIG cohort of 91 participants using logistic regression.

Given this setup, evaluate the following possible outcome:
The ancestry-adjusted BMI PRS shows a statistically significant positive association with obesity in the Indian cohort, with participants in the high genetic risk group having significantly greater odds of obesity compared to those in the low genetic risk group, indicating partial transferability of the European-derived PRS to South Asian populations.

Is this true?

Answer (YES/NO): YES